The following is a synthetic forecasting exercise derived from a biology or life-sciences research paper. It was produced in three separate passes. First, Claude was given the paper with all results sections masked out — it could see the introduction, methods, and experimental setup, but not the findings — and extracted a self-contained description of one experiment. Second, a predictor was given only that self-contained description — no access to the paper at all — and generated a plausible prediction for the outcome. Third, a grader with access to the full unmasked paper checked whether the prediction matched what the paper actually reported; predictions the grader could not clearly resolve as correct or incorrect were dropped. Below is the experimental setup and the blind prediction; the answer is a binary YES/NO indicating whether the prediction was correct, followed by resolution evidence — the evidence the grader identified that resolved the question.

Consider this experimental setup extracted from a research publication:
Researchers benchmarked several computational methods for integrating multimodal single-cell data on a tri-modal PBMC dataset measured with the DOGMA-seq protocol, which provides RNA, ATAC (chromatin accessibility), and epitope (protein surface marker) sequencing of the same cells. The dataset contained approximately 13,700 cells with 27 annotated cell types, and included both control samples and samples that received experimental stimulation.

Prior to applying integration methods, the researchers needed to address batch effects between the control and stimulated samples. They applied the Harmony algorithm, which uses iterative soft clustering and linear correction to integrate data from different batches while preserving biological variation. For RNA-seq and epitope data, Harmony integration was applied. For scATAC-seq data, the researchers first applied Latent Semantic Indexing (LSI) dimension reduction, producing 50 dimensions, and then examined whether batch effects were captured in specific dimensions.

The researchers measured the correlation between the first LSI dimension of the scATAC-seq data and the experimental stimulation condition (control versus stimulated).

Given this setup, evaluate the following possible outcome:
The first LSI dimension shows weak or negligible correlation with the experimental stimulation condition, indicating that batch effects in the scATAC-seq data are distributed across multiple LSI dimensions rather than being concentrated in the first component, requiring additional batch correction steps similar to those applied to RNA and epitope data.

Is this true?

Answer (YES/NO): NO